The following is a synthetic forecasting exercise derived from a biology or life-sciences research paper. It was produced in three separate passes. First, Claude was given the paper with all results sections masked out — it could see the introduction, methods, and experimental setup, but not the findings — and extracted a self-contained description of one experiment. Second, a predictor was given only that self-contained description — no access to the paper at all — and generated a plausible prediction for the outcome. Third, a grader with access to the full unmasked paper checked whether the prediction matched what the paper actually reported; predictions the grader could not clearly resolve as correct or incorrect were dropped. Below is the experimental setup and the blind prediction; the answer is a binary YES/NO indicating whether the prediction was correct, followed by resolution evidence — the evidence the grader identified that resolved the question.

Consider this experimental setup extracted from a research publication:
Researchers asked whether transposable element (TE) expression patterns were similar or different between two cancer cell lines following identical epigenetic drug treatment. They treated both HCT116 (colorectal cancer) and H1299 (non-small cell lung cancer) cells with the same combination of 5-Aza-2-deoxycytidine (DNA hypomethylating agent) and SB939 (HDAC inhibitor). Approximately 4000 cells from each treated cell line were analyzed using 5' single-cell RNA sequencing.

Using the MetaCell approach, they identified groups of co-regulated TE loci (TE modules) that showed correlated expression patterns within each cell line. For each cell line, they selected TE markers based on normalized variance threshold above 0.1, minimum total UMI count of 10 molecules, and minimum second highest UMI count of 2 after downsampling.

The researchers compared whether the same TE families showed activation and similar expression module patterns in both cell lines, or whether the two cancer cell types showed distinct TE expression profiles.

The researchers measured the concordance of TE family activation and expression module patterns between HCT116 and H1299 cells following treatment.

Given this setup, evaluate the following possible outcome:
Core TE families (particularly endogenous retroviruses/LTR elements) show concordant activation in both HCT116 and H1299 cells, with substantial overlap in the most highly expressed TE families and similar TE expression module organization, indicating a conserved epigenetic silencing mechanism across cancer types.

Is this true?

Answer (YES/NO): YES